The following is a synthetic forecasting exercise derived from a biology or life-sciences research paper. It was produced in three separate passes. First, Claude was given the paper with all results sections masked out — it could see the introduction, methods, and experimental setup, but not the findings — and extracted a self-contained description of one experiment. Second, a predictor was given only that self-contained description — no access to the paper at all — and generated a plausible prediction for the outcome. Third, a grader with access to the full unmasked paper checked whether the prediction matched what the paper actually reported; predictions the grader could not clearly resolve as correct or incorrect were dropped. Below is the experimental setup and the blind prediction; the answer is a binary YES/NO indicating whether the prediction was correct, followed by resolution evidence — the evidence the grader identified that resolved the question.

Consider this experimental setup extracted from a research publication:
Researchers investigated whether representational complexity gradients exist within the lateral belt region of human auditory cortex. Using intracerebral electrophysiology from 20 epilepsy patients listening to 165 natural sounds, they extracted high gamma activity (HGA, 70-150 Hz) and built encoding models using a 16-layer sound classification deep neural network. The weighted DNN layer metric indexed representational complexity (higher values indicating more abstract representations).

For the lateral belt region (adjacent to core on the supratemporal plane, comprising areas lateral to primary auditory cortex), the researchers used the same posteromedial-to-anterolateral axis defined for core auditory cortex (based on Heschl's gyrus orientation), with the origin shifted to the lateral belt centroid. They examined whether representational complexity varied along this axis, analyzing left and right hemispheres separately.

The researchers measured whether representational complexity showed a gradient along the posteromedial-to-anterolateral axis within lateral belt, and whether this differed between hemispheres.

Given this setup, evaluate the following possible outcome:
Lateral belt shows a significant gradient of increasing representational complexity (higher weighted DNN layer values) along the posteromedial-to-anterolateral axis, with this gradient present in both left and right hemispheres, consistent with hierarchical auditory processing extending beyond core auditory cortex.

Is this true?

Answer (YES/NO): NO